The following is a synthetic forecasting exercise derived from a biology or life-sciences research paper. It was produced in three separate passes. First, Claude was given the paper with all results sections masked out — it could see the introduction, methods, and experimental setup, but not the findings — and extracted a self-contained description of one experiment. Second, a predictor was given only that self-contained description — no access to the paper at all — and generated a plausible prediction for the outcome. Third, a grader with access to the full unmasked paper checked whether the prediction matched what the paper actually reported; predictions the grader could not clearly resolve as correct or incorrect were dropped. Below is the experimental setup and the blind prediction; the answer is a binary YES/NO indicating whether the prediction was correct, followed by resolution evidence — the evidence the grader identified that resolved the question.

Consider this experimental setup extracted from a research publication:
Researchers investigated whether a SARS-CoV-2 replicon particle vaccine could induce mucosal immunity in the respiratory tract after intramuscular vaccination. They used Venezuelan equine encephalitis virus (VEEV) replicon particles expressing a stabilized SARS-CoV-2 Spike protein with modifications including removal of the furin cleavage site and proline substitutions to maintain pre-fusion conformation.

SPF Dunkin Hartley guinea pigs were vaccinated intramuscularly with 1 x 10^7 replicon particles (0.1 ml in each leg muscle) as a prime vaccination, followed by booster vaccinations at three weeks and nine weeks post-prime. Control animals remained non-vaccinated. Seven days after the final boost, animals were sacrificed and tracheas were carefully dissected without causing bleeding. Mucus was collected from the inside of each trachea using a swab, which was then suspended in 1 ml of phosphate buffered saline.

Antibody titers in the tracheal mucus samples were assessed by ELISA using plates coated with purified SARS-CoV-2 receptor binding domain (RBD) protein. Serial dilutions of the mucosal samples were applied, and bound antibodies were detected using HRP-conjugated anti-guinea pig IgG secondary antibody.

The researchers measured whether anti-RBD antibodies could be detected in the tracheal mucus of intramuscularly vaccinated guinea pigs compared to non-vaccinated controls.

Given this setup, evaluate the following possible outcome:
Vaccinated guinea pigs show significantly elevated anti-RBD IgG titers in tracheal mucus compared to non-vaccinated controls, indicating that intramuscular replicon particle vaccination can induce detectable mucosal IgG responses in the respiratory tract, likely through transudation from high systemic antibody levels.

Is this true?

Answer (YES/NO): YES